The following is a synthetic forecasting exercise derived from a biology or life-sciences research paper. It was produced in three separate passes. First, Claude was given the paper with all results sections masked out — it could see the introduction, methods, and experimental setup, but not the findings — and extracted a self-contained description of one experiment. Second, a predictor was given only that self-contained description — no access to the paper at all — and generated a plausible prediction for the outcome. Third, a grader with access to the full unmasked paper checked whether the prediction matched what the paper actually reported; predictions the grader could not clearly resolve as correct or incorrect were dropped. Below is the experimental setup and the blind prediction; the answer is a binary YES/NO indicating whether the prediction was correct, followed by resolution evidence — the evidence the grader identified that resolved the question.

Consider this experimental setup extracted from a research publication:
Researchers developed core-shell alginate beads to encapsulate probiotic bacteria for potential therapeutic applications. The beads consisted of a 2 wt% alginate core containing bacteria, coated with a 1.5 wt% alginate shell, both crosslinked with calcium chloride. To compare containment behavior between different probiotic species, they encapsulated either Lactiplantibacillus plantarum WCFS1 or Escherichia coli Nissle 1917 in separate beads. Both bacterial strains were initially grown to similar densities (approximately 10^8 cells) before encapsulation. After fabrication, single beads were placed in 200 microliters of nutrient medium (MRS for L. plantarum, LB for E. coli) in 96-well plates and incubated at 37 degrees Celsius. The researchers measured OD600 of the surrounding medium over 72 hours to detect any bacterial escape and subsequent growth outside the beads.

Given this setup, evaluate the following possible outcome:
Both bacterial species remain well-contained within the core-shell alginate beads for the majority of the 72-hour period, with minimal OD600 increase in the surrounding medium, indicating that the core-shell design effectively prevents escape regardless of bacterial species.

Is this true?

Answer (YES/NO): NO